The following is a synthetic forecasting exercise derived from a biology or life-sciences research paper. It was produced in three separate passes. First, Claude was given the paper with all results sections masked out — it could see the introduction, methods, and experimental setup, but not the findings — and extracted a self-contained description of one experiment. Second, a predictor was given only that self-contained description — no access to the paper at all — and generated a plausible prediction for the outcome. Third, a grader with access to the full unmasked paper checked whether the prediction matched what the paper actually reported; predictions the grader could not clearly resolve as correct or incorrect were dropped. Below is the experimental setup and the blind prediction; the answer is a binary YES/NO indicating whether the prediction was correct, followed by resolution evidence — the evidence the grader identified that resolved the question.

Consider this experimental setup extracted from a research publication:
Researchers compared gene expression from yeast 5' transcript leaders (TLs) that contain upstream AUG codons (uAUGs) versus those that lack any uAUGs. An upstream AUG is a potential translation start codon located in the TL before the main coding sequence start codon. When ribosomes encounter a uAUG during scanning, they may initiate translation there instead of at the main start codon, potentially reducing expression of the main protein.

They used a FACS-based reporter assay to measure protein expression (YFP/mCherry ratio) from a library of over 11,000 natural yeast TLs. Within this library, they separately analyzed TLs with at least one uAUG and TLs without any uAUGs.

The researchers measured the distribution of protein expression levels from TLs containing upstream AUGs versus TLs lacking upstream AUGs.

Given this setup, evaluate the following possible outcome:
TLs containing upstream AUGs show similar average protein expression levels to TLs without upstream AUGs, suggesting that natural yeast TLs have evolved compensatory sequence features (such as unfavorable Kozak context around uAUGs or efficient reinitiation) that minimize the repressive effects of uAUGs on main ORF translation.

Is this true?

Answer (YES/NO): NO